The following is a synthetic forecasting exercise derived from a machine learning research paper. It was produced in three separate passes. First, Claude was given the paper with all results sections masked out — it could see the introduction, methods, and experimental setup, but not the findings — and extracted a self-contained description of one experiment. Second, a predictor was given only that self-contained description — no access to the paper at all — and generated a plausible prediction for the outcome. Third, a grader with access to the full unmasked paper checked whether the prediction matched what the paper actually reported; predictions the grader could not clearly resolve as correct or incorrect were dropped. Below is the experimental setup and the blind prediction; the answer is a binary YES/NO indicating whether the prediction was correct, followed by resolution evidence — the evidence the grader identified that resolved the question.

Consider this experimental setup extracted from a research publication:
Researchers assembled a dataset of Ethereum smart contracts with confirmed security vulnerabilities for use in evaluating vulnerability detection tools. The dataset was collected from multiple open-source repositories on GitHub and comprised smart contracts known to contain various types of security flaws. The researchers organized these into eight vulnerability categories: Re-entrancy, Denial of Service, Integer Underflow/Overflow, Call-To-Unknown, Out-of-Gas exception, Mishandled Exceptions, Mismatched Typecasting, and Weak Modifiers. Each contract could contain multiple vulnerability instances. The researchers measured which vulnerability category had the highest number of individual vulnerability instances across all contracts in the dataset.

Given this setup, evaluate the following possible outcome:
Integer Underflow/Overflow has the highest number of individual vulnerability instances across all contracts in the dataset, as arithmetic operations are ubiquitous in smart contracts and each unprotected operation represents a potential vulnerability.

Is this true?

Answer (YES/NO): NO